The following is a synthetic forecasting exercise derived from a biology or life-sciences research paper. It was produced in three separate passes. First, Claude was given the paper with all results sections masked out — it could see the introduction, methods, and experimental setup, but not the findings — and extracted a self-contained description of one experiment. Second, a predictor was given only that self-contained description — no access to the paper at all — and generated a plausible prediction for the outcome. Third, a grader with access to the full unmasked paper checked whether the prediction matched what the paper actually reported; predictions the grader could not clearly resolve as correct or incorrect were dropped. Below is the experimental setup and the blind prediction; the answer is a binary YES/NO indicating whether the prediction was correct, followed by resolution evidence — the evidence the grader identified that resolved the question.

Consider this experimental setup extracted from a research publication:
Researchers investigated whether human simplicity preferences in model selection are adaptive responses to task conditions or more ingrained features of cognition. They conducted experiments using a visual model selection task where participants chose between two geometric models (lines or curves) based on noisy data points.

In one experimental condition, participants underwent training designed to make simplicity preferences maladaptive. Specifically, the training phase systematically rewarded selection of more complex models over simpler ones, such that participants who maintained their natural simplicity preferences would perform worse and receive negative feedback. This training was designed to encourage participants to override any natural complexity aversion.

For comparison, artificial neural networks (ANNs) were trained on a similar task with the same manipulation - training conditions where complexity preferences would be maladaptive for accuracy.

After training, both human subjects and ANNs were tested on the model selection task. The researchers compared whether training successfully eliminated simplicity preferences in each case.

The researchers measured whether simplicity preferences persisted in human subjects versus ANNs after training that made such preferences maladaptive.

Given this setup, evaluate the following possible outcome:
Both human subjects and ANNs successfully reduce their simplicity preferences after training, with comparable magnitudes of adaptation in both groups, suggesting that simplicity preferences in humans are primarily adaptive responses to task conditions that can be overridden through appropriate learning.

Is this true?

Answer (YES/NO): NO